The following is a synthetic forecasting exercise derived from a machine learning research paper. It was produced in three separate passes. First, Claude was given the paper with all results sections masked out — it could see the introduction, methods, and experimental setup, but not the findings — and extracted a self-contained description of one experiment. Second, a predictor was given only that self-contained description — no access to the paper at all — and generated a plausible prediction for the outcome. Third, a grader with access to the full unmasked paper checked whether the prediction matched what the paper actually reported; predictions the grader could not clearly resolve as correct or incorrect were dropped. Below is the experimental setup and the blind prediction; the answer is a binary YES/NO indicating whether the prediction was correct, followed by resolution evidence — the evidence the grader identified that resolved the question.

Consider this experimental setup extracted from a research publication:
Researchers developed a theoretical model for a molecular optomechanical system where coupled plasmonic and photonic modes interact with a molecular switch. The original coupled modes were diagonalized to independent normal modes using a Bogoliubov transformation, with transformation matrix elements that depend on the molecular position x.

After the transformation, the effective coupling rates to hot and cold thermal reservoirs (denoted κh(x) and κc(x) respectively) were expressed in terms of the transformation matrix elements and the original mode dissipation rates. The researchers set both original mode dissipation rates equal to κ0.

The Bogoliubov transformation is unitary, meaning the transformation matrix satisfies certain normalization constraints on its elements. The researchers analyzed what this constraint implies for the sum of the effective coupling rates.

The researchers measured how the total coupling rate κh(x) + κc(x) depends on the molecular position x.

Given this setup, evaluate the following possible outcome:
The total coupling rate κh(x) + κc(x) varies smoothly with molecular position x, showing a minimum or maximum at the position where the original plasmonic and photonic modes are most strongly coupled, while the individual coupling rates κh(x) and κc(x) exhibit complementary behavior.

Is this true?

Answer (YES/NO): NO